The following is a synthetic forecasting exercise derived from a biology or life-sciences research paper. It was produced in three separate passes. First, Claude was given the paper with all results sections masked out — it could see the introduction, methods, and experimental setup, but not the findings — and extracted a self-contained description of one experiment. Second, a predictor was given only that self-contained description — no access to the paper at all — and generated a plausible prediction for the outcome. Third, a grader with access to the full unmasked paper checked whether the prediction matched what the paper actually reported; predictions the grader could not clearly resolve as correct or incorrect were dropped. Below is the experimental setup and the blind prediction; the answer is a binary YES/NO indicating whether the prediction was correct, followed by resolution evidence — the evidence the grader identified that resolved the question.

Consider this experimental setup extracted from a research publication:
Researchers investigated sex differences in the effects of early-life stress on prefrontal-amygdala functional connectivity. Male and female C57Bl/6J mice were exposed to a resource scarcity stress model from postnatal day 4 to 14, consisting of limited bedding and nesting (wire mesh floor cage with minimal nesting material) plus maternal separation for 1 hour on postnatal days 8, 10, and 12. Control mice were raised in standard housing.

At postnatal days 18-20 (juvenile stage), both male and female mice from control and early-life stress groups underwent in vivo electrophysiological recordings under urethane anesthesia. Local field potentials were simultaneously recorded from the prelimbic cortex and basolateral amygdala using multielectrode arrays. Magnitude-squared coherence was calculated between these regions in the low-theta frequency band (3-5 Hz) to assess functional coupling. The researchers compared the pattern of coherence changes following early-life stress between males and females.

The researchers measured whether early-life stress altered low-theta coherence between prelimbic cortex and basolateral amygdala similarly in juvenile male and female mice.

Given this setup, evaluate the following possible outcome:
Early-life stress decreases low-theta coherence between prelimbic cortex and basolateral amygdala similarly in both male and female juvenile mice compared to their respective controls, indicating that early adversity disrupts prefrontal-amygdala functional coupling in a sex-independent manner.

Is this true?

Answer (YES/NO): NO